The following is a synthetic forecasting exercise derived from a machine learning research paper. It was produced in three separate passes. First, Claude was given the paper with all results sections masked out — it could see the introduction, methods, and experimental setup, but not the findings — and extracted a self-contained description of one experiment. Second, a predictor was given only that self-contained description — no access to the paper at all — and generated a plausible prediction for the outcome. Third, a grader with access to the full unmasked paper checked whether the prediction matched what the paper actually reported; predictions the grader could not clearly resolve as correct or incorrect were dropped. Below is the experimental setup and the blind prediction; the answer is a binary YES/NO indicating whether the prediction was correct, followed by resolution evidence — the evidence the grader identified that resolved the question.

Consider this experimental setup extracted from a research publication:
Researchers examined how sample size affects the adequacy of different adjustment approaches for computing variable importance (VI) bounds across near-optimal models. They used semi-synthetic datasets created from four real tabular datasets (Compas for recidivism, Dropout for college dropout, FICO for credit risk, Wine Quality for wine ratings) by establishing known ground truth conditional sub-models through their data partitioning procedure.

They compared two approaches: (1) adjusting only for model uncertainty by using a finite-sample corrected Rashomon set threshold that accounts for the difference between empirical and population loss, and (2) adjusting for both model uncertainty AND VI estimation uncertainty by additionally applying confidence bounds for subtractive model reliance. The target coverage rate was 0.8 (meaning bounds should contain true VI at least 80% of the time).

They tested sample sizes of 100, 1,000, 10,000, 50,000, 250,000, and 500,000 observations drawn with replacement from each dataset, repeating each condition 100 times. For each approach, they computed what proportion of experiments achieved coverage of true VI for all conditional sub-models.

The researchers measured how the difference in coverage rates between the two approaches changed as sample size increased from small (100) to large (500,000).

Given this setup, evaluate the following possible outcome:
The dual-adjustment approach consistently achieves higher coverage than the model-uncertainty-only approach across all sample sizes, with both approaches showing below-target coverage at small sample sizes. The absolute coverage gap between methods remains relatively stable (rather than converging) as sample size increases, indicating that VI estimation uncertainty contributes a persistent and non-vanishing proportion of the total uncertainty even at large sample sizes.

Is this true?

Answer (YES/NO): NO